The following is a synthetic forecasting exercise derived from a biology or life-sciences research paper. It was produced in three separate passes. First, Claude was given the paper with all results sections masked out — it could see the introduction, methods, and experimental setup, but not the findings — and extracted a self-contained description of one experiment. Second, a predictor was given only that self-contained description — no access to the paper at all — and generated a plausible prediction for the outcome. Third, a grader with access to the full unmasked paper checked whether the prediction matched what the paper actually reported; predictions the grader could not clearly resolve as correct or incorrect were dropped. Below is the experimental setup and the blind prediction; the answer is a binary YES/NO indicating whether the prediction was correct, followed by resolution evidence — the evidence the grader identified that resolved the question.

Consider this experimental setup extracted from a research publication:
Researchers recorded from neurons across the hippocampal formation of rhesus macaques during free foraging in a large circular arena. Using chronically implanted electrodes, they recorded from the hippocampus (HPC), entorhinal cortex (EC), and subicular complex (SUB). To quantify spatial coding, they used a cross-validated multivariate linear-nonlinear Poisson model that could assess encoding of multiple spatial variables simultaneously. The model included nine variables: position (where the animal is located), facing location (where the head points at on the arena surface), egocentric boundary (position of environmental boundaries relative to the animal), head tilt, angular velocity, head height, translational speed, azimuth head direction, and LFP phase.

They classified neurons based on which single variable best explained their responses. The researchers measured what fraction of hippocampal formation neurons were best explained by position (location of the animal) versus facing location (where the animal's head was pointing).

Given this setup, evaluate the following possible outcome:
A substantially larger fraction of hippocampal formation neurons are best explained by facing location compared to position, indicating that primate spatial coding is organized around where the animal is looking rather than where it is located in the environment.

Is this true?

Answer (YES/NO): YES